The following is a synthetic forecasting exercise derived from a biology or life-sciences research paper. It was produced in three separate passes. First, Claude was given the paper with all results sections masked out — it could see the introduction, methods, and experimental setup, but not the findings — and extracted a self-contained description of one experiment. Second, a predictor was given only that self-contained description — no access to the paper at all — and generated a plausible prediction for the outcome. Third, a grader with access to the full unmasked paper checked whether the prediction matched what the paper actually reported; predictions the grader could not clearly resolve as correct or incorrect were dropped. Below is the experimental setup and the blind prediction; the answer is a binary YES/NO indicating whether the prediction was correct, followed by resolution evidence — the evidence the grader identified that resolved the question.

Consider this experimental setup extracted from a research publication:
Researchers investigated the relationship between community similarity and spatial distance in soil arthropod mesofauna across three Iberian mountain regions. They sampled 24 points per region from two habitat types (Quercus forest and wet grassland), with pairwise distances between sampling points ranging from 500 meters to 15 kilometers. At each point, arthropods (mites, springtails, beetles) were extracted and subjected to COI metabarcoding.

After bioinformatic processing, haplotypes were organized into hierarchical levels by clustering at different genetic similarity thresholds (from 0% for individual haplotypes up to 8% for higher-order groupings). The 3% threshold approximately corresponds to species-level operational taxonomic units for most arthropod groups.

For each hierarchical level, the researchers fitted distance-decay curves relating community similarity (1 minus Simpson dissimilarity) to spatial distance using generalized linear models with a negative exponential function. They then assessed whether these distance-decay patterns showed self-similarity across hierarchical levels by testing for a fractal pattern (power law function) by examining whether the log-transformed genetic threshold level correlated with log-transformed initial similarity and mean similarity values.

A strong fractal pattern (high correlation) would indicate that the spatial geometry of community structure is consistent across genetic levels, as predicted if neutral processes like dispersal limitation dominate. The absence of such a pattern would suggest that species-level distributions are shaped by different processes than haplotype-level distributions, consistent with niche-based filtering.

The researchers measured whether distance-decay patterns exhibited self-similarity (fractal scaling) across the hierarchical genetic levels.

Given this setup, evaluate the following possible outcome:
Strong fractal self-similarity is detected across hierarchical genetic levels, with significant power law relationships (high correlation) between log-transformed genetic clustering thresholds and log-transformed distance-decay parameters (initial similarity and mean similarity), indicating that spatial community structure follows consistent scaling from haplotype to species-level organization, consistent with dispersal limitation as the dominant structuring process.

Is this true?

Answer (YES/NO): YES